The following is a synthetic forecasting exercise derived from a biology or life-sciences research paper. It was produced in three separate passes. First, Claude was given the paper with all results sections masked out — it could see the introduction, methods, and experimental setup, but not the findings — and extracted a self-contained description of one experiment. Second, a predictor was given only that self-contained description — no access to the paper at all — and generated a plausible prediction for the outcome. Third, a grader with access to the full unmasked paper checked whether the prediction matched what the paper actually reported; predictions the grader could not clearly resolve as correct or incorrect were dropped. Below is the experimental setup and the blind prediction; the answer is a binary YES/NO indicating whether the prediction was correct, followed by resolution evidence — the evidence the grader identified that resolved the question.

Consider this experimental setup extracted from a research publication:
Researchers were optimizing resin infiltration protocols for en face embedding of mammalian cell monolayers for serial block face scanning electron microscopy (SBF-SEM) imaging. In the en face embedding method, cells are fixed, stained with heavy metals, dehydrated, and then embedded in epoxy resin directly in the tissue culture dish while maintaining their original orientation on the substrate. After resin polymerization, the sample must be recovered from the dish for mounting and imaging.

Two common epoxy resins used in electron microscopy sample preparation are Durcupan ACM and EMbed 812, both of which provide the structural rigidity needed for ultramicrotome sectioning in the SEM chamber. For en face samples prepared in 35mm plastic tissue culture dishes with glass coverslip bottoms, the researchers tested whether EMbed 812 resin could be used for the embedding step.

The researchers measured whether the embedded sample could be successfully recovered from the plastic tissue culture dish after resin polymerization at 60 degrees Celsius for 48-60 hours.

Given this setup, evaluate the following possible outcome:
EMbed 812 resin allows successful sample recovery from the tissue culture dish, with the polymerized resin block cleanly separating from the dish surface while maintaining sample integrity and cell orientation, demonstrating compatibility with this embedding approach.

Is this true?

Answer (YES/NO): NO